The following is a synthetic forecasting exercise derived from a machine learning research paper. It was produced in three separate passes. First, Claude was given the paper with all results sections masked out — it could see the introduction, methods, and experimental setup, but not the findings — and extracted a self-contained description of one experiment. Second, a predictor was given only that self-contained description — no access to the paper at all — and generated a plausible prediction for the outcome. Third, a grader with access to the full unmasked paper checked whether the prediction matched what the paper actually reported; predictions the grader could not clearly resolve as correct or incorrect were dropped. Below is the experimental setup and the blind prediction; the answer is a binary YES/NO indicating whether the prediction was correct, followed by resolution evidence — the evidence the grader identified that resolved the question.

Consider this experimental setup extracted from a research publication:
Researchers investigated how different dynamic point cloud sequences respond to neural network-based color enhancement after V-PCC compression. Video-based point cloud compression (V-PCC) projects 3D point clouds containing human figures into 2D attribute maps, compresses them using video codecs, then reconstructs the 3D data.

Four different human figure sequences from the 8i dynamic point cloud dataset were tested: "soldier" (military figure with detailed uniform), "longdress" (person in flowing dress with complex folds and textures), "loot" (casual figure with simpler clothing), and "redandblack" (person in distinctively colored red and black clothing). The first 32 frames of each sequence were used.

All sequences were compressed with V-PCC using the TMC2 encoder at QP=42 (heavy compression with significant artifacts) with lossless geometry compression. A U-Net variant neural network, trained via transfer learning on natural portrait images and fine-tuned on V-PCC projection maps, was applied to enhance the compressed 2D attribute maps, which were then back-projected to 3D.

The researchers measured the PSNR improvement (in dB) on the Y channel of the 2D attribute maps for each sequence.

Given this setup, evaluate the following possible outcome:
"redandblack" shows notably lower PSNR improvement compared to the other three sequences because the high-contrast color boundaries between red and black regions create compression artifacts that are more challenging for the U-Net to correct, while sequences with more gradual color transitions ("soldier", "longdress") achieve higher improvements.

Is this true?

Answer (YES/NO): NO